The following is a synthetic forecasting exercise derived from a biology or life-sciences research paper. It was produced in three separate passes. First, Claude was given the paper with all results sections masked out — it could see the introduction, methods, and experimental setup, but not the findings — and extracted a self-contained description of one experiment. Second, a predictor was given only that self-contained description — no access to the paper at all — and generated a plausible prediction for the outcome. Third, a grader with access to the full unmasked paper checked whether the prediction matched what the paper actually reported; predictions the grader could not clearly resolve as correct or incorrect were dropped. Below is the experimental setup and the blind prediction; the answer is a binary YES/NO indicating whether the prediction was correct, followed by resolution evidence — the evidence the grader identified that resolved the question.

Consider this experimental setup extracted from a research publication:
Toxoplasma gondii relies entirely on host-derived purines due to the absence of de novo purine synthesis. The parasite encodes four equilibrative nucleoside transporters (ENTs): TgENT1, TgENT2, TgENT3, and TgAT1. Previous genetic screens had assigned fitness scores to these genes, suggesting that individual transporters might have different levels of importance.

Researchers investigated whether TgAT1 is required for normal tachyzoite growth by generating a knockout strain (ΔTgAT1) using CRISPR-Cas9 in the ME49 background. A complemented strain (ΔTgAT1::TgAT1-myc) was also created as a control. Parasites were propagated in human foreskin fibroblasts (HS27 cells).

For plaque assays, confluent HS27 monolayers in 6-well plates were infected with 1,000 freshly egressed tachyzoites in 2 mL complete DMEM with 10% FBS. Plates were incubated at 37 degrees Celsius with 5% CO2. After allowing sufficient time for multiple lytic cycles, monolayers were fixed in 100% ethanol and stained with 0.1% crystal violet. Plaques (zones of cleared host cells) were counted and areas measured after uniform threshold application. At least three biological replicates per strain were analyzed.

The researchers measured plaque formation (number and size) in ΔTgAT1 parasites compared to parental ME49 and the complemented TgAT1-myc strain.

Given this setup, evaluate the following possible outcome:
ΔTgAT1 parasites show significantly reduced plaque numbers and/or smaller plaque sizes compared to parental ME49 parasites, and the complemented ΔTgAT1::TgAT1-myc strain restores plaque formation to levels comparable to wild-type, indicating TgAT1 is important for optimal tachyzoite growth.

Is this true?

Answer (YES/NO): NO